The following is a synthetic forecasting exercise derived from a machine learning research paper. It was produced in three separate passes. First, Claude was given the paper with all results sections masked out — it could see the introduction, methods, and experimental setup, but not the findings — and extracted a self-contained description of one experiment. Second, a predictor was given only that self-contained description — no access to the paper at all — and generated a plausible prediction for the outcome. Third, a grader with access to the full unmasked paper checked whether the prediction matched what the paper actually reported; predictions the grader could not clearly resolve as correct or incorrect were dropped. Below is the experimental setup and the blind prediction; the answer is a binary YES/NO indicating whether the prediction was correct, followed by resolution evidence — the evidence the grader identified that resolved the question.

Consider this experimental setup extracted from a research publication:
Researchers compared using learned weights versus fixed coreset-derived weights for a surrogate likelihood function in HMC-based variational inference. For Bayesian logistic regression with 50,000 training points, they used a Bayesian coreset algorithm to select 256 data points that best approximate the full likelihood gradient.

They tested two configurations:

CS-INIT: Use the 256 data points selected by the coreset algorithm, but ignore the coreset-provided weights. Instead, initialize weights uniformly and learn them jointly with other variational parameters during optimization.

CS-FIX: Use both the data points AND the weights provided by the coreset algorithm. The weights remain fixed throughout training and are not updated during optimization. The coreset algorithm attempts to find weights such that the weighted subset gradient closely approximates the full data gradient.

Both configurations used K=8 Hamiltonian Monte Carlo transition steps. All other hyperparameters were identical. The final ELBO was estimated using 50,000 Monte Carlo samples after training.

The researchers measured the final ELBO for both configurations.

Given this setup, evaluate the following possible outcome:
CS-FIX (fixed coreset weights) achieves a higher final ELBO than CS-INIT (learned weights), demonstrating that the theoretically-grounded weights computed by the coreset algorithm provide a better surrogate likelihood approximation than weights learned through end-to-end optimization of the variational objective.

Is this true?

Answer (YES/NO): NO